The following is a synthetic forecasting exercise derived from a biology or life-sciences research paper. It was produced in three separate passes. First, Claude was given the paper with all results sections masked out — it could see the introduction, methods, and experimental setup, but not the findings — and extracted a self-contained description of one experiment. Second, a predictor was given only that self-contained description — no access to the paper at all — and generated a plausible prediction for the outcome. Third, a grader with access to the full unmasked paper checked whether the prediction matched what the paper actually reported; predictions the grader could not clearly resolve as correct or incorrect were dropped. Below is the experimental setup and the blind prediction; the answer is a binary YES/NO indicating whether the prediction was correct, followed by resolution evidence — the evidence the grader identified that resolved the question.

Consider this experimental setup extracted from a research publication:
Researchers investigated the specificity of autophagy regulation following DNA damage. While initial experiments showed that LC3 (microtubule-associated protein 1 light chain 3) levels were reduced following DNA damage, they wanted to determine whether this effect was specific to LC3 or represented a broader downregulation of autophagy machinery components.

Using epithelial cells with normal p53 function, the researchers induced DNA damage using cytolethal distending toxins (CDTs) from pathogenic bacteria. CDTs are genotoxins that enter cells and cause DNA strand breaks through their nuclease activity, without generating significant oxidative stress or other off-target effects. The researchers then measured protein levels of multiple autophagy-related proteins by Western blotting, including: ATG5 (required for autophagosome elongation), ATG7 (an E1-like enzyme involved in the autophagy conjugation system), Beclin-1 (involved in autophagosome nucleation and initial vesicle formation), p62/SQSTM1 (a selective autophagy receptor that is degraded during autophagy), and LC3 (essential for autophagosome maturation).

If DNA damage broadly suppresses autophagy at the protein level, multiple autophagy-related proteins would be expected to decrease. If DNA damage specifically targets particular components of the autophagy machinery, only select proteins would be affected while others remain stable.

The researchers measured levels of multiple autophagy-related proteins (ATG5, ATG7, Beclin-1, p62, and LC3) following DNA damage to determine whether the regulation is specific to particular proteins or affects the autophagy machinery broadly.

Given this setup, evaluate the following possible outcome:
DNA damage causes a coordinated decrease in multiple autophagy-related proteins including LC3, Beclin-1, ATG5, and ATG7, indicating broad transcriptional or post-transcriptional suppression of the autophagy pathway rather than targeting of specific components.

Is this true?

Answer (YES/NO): NO